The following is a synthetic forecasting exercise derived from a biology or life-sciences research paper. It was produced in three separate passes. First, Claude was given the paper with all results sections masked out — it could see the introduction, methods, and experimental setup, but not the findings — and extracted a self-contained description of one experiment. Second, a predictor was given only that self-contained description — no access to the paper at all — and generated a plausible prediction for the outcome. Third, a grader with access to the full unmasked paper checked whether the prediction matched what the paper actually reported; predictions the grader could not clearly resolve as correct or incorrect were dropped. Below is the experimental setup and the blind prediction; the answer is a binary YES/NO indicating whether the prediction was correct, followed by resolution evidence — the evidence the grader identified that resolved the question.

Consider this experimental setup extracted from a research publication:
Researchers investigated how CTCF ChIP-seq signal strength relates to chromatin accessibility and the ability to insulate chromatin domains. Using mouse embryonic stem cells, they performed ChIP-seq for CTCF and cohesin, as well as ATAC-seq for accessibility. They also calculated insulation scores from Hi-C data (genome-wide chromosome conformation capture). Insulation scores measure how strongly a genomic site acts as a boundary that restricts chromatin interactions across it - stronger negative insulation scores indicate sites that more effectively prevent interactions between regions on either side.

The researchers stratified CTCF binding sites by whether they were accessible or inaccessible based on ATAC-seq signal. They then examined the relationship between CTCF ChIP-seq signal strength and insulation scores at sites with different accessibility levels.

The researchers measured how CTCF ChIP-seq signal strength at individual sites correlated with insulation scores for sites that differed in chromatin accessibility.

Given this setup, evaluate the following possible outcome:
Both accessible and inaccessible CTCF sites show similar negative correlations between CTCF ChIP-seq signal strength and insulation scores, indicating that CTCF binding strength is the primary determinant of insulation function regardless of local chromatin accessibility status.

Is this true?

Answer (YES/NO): YES